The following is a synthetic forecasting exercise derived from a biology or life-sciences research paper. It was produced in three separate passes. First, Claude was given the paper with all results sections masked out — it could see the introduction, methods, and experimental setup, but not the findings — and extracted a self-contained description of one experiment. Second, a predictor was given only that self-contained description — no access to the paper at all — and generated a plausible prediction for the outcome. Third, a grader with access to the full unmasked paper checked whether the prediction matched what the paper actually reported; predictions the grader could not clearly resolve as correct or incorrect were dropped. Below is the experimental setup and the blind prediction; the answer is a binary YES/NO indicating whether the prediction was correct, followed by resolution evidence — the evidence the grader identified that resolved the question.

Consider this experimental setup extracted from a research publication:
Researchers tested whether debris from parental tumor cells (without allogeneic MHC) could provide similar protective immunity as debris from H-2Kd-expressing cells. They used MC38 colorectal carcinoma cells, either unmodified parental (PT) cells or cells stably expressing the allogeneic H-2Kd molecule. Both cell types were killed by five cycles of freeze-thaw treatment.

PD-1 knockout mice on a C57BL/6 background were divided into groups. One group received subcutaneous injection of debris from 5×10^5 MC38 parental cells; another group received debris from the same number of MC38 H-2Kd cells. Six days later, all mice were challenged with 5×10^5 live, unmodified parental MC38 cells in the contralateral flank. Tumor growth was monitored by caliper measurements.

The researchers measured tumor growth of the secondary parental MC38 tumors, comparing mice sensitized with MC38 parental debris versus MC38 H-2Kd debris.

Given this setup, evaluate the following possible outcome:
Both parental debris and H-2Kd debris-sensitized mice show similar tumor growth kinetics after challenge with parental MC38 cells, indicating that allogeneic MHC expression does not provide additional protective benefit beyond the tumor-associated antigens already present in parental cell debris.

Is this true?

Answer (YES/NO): NO